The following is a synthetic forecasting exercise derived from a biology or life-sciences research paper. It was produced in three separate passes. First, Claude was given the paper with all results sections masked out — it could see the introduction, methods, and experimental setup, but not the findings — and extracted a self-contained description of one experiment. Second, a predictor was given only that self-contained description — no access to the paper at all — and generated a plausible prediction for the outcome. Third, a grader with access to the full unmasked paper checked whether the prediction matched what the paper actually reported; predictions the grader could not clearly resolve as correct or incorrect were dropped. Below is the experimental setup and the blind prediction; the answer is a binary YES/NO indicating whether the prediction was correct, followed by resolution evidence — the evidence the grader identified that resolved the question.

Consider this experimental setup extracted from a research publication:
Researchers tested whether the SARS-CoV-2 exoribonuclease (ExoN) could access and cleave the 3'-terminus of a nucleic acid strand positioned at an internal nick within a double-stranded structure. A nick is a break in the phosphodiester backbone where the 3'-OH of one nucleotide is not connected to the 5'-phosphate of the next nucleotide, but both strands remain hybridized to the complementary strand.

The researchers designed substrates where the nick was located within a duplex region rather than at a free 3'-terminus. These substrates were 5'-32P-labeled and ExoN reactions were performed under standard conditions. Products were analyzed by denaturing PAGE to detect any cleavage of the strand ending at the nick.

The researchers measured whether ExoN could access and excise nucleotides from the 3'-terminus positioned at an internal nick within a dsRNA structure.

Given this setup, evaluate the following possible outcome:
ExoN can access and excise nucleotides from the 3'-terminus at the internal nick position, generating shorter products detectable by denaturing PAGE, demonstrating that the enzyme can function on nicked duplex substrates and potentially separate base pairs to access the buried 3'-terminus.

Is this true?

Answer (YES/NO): NO